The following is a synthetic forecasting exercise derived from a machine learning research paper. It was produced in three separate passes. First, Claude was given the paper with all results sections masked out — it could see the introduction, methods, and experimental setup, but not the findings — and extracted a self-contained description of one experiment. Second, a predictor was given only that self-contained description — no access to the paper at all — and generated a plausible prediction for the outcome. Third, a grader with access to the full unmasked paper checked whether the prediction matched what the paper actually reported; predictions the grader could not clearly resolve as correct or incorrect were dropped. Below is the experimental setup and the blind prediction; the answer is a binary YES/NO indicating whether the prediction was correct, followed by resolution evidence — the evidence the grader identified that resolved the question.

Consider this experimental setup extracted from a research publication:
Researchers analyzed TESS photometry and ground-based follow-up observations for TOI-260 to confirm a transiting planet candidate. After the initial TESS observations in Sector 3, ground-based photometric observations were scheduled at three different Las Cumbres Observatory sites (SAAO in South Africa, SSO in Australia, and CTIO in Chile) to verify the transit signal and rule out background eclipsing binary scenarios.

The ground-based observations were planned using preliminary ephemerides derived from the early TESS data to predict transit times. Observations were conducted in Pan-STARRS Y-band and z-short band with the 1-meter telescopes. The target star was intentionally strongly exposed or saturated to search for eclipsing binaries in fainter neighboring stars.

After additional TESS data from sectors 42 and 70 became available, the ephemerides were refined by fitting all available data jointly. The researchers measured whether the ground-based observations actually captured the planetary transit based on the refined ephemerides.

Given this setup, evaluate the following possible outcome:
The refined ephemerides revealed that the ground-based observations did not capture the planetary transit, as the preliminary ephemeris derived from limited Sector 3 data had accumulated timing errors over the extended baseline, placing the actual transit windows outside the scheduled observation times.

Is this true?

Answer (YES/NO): YES